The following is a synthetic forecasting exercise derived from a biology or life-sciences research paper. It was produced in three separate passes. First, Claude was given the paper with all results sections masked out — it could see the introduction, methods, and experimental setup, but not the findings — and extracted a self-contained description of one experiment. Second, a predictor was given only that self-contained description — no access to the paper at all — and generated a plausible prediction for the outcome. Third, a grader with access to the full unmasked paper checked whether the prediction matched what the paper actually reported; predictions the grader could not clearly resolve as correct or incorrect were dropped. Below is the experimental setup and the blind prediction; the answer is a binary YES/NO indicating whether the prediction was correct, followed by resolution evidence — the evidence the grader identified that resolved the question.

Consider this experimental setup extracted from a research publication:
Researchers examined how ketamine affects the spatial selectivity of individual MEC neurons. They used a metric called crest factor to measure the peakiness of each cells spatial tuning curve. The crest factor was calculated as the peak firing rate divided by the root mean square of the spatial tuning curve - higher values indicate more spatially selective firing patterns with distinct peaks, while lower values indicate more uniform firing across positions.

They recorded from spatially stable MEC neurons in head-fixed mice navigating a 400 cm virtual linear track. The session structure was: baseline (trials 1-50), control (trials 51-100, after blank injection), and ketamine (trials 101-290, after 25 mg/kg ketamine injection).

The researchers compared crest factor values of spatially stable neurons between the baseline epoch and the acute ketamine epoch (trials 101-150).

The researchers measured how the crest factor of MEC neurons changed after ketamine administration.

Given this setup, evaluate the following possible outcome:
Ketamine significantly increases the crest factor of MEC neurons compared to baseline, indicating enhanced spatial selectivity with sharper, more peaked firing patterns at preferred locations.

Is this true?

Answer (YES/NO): NO